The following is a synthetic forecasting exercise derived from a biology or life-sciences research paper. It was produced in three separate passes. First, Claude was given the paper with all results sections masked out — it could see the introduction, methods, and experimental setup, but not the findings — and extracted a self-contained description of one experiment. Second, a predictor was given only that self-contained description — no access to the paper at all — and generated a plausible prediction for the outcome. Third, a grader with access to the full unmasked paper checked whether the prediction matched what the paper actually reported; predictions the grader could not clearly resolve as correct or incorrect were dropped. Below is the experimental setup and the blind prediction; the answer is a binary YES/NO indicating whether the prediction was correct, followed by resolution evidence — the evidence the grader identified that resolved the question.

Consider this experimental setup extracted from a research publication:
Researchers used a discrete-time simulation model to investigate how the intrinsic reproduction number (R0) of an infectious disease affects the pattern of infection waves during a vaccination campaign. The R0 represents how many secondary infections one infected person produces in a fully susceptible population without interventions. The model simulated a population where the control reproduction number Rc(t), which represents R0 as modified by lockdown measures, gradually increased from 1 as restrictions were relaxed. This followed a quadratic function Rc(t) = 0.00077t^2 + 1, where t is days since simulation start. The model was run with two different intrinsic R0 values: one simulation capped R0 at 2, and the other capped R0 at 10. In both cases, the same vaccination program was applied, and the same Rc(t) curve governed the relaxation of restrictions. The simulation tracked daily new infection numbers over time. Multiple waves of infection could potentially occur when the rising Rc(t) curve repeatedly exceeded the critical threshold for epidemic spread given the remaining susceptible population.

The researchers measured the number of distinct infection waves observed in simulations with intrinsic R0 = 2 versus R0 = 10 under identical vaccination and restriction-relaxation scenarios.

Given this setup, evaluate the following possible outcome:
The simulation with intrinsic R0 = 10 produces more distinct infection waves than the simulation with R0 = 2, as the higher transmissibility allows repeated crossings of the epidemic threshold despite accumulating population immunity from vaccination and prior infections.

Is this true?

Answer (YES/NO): YES